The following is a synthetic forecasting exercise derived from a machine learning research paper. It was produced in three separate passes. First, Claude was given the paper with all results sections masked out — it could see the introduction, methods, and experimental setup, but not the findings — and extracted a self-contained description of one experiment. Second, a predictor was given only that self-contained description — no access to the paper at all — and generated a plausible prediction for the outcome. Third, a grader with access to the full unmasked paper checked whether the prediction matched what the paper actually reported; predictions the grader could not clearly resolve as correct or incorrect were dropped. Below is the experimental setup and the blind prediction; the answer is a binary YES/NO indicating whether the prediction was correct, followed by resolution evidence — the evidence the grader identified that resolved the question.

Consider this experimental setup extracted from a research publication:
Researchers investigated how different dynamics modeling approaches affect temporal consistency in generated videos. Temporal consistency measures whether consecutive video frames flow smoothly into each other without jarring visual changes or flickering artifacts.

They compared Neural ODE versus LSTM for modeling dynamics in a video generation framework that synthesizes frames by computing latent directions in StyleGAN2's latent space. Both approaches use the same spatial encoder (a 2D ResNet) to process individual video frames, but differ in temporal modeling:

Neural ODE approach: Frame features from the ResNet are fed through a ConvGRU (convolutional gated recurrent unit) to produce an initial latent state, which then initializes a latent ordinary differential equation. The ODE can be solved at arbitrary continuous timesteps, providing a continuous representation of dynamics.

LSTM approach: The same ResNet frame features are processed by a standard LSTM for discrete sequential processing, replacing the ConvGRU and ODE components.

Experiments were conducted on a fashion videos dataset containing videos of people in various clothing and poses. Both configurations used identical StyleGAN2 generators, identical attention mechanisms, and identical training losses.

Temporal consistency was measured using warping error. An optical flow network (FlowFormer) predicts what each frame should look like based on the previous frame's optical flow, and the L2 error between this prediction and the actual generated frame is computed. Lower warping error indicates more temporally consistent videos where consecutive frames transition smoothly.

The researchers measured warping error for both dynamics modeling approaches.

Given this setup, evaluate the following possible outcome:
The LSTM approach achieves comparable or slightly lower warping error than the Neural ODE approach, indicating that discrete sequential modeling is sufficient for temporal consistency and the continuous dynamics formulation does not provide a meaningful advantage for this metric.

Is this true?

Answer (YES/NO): NO